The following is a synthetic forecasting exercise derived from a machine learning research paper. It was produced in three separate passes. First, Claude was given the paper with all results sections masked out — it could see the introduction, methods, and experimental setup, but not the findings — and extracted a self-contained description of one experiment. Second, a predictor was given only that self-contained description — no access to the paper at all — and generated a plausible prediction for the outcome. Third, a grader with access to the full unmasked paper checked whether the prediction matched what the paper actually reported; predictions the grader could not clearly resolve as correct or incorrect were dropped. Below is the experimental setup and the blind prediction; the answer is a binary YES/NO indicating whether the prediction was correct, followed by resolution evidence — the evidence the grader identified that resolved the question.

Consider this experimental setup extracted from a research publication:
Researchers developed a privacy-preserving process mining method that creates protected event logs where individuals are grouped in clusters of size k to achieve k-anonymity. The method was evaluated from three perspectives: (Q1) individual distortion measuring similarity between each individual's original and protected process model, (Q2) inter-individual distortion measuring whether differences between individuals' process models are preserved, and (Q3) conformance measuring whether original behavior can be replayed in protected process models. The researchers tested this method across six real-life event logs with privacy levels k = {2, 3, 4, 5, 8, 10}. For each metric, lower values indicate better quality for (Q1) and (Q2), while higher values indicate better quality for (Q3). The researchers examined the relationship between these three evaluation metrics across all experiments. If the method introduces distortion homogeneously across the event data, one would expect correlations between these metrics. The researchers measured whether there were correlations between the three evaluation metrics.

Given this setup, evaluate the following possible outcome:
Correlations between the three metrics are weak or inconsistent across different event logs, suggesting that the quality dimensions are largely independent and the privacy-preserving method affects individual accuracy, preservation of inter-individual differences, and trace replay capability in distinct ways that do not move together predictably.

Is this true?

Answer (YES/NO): NO